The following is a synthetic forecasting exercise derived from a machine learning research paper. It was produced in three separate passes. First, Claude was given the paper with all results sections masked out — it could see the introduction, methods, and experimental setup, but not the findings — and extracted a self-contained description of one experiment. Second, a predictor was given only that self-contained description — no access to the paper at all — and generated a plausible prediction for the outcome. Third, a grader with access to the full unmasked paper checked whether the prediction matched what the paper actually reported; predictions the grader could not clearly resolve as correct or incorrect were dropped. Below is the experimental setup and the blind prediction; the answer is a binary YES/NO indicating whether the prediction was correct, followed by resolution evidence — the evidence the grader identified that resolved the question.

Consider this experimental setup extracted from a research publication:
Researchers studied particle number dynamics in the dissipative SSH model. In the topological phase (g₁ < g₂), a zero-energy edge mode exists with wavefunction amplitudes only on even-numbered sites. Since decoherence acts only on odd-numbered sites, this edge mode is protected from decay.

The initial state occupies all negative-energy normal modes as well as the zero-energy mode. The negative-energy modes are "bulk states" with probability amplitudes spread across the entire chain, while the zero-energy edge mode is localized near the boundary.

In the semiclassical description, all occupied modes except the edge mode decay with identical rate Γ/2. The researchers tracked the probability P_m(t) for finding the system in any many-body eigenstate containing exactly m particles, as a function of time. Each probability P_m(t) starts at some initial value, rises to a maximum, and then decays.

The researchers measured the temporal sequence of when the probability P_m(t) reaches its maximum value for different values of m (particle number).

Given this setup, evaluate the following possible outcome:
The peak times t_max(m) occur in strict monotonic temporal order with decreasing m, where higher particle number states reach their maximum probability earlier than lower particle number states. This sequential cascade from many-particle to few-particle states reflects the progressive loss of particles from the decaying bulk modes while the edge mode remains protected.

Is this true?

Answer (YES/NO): YES